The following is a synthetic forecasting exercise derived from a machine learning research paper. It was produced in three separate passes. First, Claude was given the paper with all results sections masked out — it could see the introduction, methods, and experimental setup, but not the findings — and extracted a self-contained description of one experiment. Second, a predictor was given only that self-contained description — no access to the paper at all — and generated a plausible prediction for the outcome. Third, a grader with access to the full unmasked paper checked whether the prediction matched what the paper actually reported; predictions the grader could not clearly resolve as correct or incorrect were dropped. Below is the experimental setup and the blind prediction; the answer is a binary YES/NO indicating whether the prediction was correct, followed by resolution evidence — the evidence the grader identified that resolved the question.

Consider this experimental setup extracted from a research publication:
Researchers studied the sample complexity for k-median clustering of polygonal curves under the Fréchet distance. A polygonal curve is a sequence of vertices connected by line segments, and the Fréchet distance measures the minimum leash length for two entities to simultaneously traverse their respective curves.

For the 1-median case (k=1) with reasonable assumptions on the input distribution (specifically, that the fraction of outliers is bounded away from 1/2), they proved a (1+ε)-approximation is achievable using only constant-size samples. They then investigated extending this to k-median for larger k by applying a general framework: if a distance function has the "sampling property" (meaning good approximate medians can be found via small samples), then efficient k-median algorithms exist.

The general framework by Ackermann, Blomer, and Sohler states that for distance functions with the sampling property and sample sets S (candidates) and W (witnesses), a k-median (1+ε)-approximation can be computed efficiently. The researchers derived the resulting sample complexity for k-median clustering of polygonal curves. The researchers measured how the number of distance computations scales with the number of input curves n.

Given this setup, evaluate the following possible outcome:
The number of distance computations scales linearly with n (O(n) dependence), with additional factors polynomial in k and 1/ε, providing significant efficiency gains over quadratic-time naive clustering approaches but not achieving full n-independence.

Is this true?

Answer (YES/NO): NO